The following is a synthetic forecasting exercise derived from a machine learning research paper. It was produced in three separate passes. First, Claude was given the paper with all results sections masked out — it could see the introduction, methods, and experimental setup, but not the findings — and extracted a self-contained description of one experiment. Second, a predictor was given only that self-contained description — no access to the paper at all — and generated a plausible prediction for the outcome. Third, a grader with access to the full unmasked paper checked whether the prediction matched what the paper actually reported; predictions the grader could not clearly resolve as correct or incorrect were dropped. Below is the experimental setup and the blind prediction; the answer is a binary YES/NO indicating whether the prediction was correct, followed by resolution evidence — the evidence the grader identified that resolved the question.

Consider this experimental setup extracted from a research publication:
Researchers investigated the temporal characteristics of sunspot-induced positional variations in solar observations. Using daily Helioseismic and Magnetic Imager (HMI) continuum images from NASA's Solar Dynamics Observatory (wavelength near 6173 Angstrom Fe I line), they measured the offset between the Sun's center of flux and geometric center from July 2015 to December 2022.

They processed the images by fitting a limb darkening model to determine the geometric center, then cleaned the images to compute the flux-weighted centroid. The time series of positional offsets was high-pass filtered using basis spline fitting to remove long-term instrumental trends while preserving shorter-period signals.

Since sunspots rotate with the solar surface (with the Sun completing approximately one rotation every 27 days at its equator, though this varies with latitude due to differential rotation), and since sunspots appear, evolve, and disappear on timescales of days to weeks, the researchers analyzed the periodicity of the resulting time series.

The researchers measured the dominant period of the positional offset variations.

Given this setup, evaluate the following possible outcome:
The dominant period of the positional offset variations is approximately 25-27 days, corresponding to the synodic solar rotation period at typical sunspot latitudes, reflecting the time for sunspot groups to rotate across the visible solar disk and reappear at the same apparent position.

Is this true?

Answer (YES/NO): YES